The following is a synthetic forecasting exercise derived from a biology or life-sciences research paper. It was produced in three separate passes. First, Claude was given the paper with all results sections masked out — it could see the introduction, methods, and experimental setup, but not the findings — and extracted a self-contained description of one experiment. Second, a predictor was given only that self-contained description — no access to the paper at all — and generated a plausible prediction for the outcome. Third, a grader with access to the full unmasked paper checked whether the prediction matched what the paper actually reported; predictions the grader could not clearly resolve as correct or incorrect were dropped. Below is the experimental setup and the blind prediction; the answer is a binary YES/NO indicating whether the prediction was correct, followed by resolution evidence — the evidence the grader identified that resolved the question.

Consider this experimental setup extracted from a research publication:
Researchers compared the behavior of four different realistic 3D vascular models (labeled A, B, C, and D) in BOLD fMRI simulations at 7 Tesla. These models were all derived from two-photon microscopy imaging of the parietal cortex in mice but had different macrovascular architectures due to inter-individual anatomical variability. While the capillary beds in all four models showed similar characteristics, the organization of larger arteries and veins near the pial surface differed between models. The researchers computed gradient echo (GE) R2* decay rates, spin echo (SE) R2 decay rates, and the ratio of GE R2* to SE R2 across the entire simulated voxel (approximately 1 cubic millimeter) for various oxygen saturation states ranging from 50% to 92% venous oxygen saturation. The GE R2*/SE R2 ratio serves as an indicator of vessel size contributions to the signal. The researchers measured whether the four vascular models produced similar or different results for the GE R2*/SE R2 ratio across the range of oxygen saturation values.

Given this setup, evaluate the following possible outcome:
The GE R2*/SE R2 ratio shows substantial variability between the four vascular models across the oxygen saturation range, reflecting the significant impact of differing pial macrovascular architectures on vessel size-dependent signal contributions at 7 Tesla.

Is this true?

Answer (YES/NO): NO